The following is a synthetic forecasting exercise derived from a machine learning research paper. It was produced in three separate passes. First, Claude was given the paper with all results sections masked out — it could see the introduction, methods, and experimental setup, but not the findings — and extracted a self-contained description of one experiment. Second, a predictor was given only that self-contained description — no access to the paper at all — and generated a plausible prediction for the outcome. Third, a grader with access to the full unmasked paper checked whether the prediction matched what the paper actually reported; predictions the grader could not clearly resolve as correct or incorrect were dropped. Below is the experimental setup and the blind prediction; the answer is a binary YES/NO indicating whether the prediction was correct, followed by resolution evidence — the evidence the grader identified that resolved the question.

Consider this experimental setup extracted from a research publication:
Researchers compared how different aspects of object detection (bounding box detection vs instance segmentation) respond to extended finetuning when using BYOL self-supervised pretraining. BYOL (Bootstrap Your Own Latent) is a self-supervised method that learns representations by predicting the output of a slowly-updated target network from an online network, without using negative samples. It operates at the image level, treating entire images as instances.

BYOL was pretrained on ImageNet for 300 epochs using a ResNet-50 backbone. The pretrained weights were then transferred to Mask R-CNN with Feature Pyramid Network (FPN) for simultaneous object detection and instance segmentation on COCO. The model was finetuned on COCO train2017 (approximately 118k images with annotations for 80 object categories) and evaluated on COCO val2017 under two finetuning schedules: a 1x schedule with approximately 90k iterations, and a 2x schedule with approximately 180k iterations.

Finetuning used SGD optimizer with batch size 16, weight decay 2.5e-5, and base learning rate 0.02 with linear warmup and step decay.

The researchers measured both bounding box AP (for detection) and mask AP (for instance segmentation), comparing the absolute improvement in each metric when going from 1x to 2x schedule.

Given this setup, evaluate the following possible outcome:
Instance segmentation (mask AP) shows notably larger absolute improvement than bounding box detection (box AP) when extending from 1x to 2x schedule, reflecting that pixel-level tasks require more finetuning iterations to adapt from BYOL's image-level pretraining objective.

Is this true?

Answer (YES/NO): NO